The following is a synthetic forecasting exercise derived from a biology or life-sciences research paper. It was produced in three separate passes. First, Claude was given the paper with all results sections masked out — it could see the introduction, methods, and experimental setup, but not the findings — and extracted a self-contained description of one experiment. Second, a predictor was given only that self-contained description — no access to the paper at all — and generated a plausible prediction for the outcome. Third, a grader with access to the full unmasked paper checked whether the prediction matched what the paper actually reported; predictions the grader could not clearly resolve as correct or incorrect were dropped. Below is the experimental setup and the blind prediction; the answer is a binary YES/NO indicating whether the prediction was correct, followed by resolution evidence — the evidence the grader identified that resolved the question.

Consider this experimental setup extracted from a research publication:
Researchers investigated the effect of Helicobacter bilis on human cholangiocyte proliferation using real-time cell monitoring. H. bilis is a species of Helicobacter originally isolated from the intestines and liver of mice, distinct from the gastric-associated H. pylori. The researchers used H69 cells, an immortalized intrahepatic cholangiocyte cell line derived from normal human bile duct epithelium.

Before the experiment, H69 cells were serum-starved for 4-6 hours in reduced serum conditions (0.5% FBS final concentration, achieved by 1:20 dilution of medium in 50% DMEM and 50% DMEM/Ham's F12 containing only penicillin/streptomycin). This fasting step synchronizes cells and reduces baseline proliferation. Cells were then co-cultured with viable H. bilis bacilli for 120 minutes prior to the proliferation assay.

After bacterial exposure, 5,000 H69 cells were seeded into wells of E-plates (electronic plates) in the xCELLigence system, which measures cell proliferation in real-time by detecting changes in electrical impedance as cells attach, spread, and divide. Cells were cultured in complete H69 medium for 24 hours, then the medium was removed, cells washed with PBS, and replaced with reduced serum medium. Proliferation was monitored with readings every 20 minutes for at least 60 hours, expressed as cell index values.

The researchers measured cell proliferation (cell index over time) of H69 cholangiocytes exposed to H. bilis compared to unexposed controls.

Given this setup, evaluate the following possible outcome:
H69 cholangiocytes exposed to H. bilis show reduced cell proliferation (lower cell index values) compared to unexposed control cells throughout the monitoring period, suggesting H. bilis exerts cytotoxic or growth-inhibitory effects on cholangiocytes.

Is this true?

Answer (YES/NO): YES